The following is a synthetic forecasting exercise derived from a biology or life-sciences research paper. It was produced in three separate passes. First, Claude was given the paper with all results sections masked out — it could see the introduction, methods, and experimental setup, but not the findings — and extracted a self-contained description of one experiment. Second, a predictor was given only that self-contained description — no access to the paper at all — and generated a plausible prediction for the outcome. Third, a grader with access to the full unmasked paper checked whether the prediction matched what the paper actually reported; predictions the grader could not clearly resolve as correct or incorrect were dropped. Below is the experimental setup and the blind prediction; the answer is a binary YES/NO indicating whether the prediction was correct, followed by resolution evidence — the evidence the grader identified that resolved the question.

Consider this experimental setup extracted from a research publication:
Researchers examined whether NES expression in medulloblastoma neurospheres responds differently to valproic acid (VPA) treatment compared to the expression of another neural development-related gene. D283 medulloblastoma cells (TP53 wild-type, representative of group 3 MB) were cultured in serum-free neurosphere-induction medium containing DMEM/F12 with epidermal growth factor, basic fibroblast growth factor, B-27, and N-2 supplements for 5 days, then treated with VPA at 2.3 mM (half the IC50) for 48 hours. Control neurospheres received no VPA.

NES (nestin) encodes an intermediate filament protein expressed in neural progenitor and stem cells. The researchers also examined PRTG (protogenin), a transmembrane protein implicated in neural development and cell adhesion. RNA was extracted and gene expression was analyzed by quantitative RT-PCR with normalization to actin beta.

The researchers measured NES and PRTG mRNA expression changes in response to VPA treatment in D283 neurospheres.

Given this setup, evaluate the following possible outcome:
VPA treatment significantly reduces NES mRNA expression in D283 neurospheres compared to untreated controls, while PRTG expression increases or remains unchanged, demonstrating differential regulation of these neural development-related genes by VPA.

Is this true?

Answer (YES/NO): NO